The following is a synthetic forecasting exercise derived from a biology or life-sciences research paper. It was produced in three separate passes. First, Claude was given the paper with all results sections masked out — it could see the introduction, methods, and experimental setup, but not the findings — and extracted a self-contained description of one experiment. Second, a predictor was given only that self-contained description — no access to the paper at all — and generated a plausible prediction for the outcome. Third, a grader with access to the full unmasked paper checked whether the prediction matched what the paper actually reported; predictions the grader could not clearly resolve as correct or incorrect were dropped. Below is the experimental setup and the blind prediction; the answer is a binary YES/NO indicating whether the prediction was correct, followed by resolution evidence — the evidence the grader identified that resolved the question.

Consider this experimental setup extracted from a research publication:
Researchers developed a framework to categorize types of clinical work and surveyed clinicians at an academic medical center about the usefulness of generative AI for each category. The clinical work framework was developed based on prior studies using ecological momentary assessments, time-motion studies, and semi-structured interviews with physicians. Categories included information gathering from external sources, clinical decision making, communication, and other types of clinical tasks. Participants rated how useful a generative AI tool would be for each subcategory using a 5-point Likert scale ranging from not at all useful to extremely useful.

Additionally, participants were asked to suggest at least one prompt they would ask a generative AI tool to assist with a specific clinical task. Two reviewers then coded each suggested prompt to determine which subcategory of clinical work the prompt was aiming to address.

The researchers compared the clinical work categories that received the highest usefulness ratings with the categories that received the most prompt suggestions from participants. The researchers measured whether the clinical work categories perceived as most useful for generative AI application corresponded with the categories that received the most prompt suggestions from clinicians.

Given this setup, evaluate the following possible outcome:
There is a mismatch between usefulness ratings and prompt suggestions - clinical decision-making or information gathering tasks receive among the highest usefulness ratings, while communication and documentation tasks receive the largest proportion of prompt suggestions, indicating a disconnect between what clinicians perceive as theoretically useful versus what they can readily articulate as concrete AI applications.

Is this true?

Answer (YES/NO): NO